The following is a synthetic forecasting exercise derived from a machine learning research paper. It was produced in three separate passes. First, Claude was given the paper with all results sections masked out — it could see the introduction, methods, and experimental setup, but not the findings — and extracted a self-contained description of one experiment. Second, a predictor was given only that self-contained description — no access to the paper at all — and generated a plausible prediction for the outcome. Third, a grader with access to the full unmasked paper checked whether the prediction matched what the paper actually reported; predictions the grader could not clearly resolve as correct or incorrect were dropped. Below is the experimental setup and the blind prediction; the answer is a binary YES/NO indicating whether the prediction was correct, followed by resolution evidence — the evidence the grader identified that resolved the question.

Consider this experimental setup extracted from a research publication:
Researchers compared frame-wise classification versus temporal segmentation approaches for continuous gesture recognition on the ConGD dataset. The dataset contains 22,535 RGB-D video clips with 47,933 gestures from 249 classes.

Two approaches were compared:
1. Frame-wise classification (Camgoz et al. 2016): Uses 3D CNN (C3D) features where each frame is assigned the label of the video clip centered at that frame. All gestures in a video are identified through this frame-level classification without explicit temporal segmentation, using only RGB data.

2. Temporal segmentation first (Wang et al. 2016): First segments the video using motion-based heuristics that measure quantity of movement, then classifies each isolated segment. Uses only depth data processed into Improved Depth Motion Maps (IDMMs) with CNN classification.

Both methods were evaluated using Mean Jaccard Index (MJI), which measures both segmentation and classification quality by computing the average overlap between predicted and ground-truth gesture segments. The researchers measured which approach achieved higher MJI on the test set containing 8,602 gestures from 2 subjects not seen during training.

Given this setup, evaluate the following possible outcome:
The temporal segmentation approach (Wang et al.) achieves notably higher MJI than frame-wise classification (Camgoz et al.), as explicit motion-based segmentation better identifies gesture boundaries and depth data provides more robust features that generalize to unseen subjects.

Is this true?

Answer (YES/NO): NO